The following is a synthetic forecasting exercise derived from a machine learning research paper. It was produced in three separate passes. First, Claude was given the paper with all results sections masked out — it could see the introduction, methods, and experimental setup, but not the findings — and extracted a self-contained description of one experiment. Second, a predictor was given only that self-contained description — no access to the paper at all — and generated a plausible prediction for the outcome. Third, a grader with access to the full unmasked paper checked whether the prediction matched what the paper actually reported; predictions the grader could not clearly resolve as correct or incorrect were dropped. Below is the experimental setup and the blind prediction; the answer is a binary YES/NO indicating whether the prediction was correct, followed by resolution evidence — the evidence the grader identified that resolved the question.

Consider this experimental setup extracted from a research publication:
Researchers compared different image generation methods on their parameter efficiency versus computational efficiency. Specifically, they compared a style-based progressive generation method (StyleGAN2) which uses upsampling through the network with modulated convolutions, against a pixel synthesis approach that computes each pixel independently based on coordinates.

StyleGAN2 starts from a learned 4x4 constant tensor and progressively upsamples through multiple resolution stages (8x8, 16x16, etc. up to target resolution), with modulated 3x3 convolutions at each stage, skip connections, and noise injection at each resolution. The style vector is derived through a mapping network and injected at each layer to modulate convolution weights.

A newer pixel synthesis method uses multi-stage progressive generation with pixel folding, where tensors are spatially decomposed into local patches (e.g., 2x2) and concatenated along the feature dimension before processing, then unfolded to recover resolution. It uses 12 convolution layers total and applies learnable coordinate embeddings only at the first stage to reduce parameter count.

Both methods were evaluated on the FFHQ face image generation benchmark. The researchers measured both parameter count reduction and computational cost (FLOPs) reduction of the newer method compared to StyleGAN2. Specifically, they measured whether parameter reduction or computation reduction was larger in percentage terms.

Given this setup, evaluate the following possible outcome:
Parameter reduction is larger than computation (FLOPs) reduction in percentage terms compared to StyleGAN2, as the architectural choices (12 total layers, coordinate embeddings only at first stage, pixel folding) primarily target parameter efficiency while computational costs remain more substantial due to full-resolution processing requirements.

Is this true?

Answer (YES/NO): NO